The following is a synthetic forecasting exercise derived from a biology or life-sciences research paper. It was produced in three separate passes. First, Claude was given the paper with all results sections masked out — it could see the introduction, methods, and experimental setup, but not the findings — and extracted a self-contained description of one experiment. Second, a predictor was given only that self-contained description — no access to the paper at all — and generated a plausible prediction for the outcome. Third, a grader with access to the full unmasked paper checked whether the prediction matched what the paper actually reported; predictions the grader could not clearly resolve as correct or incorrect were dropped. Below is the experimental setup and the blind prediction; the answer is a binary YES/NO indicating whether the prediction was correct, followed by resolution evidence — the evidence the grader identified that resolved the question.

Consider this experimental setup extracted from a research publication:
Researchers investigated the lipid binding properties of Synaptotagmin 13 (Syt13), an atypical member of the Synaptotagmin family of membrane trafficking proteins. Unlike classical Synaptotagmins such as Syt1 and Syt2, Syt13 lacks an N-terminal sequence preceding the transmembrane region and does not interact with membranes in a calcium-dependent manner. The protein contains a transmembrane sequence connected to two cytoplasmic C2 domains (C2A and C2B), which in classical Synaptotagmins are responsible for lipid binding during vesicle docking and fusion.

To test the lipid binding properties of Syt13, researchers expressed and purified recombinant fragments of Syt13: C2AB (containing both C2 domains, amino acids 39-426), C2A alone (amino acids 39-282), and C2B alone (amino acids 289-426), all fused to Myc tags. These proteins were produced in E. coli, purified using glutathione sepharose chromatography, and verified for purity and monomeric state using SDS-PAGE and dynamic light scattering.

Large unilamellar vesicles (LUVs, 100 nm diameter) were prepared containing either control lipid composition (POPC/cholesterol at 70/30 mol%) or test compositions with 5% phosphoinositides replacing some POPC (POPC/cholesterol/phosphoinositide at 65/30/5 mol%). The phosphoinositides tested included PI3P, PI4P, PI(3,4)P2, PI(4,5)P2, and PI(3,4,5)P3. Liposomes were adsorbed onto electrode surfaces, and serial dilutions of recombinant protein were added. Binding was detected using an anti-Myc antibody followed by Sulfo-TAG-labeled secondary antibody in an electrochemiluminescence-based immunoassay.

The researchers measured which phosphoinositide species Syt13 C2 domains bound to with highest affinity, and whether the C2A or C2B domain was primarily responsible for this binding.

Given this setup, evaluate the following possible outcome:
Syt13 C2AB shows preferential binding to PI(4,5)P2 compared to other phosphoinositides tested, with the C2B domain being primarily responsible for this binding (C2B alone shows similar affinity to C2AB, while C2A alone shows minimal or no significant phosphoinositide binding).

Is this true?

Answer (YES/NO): NO